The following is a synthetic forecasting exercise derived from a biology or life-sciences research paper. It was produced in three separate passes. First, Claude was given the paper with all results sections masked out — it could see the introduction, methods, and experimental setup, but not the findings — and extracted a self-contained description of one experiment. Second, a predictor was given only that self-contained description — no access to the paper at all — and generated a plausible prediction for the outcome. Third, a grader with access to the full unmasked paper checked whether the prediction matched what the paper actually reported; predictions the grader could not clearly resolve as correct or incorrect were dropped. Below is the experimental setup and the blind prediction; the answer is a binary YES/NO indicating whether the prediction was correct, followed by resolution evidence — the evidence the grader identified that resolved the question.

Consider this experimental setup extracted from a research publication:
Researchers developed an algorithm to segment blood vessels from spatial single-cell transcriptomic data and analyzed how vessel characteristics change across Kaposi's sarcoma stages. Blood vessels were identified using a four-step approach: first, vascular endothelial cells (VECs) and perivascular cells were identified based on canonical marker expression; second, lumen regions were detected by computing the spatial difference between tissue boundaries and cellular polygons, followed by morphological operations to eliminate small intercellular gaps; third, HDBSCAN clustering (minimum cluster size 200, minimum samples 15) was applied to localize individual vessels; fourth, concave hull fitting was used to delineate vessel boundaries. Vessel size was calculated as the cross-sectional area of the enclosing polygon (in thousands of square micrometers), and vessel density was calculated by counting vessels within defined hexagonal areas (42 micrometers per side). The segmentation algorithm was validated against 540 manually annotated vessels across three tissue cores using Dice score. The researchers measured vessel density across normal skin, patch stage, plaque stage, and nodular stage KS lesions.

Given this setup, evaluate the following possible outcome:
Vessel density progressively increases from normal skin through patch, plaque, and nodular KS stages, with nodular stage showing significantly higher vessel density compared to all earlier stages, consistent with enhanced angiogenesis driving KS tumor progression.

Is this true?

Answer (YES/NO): YES